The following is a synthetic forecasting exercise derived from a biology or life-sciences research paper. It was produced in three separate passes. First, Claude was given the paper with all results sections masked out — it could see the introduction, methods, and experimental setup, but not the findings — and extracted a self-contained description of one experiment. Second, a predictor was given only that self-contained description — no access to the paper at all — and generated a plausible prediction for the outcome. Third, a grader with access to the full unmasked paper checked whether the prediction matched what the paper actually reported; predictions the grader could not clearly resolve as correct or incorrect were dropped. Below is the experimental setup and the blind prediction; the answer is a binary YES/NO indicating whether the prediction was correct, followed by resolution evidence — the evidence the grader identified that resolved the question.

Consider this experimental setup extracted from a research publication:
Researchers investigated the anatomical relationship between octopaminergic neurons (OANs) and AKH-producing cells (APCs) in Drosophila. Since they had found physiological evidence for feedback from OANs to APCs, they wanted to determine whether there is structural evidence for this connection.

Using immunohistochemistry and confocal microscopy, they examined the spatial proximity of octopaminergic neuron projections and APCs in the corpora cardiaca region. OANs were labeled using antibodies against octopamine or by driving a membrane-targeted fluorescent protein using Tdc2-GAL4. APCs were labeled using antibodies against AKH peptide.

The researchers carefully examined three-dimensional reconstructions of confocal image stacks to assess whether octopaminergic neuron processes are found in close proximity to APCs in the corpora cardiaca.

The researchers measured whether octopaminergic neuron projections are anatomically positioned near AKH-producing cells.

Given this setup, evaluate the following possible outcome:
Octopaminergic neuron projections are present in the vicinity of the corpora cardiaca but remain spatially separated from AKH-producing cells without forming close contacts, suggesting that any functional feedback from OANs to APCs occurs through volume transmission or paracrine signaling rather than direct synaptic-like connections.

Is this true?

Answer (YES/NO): NO